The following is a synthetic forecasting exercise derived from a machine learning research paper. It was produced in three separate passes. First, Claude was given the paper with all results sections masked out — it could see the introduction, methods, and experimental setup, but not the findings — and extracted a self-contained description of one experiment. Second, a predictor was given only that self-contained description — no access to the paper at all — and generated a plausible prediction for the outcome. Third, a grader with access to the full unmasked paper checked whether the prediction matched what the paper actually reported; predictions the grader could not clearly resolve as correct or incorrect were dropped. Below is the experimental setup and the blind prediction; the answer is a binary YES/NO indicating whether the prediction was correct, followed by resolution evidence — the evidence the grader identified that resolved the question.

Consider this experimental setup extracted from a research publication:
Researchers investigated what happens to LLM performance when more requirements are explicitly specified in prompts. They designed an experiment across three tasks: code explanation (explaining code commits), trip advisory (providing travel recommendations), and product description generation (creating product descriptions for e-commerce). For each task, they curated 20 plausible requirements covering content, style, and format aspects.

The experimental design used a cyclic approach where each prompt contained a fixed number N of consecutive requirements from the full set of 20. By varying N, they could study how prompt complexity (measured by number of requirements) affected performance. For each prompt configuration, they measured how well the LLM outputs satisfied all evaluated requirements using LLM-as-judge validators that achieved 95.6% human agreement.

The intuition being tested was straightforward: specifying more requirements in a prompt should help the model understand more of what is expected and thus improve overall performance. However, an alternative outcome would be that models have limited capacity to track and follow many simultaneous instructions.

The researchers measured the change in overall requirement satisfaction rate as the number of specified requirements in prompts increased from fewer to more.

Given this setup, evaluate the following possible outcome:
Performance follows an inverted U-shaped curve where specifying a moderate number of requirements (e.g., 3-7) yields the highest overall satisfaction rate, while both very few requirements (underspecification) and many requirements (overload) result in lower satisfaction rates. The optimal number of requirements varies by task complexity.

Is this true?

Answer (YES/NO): NO